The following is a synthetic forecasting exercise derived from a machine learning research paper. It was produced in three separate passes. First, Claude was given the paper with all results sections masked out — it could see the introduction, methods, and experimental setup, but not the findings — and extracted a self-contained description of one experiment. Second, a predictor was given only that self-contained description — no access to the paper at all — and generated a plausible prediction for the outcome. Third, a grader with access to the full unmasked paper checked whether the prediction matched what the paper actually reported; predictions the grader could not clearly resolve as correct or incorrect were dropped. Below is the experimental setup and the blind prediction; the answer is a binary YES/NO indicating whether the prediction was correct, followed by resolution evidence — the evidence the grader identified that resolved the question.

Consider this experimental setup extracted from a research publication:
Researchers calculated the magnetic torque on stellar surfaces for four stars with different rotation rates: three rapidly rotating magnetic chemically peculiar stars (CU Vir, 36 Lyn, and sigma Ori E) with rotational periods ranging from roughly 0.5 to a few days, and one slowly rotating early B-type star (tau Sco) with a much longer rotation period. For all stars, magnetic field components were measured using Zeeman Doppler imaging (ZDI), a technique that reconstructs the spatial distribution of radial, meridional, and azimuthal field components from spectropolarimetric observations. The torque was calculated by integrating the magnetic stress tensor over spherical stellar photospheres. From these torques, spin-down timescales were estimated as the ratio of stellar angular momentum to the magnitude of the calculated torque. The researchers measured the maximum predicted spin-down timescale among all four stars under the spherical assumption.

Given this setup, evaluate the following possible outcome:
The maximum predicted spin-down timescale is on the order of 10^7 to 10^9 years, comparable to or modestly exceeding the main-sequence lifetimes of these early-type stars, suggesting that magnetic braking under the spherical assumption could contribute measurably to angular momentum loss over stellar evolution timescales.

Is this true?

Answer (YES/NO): NO